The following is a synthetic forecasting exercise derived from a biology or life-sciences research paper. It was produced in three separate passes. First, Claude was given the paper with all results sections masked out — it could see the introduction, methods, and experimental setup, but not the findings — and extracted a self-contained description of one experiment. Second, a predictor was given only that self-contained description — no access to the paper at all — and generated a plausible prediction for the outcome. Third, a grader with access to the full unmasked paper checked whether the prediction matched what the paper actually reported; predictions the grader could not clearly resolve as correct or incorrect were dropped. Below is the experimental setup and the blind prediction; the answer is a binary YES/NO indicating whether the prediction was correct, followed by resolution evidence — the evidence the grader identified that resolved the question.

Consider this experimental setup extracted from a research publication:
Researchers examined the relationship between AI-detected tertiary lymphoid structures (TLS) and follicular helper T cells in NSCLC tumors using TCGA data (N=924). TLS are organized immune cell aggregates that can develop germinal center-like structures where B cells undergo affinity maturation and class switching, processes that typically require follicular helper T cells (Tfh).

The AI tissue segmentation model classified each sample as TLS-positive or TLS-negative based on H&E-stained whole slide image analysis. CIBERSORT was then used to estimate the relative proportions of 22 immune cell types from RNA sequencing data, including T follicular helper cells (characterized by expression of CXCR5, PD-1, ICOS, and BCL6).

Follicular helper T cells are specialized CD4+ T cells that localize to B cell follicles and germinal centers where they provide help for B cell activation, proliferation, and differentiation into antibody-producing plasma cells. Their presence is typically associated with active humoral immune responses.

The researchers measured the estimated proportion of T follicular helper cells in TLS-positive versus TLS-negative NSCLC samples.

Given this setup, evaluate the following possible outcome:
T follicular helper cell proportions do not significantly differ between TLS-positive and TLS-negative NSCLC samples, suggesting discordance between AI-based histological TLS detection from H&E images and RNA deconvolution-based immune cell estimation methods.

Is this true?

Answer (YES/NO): NO